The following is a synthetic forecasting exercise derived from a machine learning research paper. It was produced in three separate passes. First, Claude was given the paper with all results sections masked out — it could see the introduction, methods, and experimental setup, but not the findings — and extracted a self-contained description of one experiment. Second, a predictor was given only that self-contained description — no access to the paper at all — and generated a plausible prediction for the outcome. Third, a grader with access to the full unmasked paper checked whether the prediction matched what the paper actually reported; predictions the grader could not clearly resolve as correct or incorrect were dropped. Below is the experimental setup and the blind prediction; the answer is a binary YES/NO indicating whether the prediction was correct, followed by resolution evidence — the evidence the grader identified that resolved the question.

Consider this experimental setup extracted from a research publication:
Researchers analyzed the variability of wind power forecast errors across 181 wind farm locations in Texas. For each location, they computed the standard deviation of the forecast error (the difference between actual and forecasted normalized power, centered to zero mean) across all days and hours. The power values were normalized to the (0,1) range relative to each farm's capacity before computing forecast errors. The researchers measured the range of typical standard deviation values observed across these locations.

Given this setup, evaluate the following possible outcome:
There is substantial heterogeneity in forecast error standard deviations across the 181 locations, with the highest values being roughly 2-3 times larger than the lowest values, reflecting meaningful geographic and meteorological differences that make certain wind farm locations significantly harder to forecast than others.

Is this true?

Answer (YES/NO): YES